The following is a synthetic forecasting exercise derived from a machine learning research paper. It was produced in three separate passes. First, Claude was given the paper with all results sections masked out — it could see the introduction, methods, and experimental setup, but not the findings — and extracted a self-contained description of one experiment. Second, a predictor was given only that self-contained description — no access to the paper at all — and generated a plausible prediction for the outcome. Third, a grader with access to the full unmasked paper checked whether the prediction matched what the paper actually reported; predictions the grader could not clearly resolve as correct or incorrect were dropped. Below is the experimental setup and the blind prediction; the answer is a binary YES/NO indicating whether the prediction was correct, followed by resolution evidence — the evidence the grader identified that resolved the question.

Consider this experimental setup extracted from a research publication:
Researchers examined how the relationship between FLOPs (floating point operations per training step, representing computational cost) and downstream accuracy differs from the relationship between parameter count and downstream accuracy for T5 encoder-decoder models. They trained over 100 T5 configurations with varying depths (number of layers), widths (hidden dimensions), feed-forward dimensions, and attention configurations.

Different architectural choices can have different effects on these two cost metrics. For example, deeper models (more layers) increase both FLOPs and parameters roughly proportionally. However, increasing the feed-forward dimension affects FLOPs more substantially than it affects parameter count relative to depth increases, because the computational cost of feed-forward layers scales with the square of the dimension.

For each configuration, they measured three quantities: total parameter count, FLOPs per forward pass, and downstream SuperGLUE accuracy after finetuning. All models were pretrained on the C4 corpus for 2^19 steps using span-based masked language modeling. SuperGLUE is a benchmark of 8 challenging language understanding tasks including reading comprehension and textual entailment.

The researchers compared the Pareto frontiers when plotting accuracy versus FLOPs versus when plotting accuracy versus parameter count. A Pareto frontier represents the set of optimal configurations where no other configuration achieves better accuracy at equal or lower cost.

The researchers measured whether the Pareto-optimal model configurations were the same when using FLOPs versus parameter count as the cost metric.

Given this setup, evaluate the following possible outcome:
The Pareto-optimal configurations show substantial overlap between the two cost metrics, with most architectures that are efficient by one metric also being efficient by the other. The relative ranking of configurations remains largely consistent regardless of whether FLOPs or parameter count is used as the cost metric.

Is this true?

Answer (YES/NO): NO